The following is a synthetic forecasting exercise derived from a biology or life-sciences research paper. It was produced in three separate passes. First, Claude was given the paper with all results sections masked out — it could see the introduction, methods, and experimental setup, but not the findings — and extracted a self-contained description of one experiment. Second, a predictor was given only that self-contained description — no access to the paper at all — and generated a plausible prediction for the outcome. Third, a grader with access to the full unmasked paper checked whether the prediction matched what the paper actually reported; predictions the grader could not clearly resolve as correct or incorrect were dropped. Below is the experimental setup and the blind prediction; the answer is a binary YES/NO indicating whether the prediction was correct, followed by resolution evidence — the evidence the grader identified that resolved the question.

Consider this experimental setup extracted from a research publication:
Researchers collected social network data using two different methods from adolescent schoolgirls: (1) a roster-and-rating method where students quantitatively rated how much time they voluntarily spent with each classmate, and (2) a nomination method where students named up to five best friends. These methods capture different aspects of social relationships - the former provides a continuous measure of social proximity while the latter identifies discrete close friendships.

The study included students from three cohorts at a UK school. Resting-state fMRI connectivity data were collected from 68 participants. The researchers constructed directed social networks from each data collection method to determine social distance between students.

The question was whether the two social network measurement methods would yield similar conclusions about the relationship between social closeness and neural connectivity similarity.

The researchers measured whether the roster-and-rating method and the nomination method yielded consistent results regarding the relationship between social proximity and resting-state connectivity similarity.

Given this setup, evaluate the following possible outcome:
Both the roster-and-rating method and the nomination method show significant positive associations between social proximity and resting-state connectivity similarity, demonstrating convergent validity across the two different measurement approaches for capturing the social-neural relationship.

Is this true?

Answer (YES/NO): NO